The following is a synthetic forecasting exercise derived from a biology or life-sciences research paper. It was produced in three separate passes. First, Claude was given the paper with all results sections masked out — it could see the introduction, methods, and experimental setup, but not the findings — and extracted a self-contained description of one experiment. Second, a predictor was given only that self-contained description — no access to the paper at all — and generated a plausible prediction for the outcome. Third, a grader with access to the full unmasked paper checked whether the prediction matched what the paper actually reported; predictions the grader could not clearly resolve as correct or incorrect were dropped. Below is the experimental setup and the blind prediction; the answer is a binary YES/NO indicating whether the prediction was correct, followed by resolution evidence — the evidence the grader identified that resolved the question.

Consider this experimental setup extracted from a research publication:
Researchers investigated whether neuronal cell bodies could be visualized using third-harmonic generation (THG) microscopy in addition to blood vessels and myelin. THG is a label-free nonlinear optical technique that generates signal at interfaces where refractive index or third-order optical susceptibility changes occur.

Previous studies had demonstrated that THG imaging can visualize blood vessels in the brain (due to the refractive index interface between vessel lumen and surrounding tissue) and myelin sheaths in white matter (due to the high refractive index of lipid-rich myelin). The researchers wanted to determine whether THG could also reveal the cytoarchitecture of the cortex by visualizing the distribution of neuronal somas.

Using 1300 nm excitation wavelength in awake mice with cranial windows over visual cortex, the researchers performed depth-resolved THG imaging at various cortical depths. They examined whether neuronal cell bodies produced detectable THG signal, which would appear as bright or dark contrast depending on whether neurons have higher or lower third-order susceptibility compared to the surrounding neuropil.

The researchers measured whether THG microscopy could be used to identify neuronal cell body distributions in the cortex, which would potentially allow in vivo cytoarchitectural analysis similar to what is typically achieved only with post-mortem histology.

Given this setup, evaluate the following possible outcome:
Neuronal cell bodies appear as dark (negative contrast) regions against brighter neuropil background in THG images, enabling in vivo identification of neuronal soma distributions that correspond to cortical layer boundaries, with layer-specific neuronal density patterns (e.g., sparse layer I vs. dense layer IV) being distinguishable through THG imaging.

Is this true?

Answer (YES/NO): NO